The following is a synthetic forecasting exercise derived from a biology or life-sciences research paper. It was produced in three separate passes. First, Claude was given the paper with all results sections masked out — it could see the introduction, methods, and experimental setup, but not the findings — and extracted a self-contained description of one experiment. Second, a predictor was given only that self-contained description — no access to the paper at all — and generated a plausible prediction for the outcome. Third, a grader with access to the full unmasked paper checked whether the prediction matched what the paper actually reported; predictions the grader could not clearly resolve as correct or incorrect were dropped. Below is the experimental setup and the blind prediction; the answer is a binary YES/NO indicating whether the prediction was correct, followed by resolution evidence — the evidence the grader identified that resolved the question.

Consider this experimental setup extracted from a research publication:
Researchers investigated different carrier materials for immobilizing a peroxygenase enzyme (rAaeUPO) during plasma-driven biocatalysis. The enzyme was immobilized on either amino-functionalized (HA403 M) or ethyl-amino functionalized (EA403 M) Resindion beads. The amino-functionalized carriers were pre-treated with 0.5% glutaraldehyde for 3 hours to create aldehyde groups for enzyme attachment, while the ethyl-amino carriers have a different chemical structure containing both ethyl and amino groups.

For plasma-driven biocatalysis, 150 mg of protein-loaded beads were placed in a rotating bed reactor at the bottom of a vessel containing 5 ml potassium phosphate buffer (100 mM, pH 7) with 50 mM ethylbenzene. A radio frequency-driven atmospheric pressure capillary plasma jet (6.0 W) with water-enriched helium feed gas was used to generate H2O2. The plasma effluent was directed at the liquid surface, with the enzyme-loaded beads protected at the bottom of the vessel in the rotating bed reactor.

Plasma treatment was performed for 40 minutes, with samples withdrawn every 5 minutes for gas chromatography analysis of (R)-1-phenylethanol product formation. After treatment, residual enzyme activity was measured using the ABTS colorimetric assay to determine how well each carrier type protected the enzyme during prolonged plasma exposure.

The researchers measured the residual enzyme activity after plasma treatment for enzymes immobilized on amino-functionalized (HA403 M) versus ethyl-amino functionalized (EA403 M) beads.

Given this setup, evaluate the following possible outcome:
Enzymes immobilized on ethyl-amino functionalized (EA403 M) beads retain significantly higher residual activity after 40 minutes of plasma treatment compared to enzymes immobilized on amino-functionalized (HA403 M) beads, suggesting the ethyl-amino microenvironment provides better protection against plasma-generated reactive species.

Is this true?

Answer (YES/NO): NO